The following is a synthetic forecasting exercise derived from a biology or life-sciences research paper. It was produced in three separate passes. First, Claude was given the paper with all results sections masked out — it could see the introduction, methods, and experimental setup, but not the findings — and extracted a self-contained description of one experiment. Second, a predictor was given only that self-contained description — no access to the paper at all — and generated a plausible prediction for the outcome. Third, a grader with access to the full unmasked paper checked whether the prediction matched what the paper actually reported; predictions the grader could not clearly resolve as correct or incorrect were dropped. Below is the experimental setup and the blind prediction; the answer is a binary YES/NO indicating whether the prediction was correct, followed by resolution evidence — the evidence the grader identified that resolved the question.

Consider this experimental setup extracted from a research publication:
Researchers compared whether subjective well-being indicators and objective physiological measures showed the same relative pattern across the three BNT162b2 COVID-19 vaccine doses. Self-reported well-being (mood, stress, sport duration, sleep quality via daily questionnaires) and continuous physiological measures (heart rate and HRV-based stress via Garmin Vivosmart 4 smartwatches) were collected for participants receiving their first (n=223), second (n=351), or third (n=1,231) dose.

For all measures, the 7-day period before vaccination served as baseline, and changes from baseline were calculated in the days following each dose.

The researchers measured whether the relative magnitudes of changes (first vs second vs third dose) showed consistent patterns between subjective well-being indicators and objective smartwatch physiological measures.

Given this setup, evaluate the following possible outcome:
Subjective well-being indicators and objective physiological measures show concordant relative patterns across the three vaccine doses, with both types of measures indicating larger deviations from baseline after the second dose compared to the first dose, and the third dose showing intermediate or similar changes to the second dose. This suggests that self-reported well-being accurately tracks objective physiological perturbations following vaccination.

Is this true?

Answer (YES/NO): YES